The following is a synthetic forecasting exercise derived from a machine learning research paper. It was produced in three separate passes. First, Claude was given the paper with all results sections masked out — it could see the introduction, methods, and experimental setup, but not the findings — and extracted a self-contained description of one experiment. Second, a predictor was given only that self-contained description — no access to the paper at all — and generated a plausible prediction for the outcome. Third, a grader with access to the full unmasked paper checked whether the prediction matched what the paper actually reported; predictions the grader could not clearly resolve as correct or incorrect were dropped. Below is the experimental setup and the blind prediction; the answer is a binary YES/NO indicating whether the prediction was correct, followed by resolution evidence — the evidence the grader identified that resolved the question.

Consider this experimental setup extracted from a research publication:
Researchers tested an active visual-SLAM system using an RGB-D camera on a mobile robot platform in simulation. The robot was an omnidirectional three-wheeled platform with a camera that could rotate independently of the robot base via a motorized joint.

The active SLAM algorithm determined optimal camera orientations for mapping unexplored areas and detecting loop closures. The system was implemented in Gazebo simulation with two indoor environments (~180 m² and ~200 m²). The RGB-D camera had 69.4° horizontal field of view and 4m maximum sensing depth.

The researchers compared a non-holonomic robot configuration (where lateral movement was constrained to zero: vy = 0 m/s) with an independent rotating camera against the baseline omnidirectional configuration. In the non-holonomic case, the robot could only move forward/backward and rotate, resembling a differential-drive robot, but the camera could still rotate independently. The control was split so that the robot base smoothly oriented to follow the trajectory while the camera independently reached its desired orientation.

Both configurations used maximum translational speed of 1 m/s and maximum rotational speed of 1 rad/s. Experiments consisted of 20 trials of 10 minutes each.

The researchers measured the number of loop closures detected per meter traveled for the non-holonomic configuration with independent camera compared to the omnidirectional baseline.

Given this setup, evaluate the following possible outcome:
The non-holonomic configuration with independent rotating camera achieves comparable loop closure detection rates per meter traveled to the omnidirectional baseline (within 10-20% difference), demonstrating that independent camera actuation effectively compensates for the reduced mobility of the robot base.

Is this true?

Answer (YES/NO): NO